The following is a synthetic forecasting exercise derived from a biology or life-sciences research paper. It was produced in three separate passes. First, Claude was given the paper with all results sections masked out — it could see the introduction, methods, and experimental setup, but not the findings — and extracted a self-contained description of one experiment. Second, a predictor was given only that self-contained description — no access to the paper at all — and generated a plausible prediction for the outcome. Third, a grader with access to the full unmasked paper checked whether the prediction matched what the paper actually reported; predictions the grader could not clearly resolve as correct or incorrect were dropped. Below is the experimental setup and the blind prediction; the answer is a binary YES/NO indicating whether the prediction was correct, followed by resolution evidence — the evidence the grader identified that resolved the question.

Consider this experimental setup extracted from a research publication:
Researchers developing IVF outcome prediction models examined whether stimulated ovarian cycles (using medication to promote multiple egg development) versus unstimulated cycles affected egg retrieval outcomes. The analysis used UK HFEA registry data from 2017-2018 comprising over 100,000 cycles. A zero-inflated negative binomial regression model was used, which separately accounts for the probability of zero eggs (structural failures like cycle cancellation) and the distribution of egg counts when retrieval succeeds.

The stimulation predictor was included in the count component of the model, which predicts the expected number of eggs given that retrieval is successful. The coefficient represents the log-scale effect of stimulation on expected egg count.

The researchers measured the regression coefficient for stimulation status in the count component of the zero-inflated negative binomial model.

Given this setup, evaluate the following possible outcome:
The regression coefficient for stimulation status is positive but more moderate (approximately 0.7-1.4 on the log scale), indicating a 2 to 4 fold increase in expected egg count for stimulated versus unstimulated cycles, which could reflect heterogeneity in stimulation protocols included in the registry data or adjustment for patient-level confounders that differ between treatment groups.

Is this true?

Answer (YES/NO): YES